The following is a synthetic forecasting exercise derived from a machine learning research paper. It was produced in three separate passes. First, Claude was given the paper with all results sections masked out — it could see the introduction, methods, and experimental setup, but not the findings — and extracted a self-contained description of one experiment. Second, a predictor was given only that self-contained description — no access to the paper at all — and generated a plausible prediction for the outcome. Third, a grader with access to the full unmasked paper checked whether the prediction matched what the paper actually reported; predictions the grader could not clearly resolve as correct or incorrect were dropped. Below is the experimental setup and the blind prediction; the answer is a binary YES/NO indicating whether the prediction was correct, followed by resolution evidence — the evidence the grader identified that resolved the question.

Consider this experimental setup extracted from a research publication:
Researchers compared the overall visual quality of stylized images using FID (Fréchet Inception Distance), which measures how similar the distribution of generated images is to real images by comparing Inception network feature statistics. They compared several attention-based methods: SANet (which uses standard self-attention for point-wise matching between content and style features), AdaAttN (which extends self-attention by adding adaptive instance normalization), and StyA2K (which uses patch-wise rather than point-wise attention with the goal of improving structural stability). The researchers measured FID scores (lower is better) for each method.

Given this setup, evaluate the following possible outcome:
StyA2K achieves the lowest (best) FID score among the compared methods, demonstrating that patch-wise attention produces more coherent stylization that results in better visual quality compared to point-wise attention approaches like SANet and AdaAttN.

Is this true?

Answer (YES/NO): NO